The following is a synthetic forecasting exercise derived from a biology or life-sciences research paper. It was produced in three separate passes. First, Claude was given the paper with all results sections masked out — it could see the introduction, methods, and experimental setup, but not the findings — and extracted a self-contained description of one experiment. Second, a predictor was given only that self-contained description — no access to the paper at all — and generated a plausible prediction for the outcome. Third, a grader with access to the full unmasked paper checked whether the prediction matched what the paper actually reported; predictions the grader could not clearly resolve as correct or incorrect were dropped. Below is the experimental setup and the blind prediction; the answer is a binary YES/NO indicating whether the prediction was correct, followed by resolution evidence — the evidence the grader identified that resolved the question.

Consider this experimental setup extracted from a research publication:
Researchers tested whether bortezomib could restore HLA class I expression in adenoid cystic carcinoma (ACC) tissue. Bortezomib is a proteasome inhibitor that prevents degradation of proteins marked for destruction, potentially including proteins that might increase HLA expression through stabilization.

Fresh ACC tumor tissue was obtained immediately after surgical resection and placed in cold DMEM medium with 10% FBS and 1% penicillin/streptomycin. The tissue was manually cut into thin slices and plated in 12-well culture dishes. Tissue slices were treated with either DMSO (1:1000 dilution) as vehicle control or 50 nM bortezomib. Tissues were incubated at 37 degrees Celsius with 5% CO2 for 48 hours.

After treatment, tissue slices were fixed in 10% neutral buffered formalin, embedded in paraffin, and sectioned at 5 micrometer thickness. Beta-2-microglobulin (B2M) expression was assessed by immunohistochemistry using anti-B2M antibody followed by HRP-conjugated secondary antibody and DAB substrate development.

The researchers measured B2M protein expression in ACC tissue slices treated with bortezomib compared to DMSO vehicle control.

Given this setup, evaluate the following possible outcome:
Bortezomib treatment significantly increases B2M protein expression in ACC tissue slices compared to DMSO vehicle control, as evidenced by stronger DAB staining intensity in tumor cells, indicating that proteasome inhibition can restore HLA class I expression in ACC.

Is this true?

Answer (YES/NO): NO